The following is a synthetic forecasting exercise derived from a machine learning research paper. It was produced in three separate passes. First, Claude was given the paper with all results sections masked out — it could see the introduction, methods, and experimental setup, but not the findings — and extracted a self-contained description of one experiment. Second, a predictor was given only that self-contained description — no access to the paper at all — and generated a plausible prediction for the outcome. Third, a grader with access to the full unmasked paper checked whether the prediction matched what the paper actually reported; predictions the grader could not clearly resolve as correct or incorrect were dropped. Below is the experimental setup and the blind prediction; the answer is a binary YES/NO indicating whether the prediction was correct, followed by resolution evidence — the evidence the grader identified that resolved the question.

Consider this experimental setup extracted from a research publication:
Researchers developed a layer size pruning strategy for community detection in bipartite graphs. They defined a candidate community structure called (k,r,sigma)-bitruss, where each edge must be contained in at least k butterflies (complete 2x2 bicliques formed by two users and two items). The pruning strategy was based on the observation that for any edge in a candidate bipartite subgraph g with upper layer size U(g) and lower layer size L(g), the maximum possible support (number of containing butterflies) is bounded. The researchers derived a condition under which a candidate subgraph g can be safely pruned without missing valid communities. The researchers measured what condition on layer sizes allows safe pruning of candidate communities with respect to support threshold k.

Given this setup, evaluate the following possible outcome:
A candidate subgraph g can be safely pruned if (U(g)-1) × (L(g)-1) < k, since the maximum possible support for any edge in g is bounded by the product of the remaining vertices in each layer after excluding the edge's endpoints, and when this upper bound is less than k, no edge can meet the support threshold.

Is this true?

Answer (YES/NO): YES